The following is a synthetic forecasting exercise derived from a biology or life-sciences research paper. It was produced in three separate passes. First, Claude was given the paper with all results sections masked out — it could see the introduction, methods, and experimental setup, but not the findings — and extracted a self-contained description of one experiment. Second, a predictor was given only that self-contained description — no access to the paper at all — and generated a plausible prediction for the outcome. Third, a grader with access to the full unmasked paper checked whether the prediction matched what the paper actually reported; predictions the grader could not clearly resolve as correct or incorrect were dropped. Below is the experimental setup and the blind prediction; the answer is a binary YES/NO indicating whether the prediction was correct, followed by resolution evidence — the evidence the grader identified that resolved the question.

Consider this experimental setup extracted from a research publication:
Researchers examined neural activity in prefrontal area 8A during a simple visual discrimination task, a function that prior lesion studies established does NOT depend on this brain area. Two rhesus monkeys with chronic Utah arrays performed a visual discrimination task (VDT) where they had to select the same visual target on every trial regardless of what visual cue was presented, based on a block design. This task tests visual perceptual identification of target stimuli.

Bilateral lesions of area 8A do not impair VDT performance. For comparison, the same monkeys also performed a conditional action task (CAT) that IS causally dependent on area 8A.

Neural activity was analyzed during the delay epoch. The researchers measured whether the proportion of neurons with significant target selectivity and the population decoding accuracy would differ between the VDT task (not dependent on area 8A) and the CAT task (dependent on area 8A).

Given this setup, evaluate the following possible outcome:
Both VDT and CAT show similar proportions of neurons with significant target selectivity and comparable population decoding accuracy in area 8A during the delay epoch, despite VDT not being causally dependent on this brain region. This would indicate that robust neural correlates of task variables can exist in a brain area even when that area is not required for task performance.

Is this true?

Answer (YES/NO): YES